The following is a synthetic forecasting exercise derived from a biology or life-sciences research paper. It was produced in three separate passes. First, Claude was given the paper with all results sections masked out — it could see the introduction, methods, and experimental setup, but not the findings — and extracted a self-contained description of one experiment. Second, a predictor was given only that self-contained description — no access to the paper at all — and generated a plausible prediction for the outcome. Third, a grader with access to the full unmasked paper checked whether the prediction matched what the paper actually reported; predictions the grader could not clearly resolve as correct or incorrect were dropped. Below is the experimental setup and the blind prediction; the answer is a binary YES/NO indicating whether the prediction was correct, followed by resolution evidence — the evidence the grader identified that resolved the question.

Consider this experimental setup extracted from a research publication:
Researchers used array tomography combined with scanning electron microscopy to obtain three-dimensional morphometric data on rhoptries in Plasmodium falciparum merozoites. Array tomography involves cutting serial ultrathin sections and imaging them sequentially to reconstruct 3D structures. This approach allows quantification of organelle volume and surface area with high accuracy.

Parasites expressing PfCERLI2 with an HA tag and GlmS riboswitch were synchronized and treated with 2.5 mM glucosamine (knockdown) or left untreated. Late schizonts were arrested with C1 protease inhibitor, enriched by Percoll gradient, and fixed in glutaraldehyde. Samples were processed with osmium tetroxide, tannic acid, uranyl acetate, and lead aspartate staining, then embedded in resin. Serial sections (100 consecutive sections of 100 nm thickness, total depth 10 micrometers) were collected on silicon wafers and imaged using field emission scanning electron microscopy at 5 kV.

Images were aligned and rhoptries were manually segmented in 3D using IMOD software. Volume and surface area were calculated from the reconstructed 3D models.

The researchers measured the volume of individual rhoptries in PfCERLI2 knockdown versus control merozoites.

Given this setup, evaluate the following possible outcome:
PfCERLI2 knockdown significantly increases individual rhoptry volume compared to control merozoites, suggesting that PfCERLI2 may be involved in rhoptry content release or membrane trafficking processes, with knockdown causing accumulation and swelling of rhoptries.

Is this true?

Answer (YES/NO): NO